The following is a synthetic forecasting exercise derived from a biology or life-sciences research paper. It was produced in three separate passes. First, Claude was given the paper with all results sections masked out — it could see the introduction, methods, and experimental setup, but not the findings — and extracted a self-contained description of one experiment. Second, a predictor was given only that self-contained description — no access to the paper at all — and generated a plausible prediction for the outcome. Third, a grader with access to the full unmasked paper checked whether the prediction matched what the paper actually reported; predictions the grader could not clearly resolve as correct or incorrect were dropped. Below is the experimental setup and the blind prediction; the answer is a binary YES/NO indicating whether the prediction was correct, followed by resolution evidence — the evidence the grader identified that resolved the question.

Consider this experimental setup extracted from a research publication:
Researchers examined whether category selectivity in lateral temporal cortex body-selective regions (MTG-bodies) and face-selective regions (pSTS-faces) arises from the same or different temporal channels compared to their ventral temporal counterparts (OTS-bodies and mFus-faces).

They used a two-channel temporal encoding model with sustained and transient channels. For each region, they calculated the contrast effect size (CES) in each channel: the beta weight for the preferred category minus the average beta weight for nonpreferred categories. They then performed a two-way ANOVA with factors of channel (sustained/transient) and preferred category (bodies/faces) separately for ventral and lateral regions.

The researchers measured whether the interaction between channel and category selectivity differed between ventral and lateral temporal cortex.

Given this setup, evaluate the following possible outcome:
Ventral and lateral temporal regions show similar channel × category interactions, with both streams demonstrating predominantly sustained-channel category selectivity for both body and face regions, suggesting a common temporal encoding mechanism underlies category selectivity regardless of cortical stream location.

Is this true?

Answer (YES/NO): NO